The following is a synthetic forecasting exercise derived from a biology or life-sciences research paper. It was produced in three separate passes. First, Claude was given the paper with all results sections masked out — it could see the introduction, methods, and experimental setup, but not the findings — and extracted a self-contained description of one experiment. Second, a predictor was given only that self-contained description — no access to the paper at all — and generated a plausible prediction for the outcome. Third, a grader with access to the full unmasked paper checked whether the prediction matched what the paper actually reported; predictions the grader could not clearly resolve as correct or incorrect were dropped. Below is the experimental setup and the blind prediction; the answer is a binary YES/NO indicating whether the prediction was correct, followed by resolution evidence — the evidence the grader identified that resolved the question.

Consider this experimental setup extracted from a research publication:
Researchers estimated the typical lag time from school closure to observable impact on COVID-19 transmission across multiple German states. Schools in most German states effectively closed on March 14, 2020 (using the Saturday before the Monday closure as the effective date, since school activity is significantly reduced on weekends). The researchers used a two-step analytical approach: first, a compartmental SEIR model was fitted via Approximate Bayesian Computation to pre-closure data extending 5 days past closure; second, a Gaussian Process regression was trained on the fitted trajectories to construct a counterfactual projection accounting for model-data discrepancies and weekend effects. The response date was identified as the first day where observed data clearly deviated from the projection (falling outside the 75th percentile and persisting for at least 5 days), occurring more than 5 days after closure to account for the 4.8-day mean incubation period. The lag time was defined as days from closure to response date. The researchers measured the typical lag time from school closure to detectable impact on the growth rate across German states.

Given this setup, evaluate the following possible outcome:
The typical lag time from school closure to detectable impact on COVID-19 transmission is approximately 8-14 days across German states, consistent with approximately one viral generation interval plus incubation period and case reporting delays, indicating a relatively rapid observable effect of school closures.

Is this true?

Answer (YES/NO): NO